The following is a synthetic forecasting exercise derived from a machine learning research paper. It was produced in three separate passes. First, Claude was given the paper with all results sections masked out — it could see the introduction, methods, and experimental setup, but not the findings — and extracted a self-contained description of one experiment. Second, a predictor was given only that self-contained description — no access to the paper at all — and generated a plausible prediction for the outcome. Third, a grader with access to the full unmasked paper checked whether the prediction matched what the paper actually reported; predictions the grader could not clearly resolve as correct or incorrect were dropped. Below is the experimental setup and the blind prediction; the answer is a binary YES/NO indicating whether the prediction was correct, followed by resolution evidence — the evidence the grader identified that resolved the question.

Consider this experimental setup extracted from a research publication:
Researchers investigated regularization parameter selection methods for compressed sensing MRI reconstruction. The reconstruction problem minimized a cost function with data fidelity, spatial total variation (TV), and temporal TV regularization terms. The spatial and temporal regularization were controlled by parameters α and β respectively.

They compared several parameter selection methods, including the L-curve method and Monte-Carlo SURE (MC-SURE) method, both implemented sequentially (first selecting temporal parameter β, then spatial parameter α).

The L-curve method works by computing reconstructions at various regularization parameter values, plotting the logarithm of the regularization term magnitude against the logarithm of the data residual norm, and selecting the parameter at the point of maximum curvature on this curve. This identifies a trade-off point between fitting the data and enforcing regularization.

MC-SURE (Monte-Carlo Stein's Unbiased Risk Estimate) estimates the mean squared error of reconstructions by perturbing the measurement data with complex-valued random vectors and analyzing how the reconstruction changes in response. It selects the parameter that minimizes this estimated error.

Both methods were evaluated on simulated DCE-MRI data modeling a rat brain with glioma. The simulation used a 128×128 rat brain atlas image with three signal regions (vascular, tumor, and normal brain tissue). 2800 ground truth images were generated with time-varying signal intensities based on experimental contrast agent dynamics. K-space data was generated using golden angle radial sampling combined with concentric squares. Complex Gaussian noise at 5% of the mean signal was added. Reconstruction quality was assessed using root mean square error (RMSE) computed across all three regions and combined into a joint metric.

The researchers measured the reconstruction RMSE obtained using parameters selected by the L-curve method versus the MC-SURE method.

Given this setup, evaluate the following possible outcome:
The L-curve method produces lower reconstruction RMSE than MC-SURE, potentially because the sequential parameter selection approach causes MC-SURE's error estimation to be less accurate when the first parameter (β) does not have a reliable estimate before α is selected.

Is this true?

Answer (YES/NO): NO